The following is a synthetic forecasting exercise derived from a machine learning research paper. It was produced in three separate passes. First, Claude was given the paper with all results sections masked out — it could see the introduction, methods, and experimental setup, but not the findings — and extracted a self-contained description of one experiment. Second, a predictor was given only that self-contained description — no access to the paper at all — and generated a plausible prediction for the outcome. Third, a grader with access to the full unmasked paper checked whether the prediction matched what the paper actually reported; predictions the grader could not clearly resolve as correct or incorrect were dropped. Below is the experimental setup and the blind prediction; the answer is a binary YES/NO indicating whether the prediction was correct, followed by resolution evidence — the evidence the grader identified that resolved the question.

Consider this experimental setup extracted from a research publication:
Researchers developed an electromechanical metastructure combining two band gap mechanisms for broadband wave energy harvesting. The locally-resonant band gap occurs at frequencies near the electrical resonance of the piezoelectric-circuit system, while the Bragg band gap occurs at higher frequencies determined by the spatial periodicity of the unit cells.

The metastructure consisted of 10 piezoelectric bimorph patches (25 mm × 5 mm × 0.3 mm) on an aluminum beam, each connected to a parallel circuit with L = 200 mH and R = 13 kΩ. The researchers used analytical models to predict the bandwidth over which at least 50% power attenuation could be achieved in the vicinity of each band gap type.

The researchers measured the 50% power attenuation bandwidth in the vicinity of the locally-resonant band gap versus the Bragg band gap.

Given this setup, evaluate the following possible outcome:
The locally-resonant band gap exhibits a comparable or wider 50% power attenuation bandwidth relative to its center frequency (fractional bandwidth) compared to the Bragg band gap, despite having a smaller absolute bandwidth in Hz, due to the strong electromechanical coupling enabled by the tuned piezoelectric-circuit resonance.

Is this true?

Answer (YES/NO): NO